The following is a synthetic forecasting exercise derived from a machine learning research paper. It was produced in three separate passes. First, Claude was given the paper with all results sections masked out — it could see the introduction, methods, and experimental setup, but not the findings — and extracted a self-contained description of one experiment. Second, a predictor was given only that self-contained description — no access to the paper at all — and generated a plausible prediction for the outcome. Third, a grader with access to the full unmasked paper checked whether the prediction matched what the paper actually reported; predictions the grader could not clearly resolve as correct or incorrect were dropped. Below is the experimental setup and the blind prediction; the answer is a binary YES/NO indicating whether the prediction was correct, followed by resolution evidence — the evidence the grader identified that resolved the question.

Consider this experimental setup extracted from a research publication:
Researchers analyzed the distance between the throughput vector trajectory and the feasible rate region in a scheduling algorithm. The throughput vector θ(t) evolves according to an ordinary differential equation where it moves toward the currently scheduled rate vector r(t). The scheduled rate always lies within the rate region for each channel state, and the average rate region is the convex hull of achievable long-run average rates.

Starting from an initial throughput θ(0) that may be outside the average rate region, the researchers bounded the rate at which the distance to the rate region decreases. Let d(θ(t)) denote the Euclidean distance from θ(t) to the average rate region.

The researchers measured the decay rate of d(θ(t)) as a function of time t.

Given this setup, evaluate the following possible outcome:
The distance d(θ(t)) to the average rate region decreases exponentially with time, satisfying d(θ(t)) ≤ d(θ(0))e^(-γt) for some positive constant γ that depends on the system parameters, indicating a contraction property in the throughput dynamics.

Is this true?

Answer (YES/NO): NO